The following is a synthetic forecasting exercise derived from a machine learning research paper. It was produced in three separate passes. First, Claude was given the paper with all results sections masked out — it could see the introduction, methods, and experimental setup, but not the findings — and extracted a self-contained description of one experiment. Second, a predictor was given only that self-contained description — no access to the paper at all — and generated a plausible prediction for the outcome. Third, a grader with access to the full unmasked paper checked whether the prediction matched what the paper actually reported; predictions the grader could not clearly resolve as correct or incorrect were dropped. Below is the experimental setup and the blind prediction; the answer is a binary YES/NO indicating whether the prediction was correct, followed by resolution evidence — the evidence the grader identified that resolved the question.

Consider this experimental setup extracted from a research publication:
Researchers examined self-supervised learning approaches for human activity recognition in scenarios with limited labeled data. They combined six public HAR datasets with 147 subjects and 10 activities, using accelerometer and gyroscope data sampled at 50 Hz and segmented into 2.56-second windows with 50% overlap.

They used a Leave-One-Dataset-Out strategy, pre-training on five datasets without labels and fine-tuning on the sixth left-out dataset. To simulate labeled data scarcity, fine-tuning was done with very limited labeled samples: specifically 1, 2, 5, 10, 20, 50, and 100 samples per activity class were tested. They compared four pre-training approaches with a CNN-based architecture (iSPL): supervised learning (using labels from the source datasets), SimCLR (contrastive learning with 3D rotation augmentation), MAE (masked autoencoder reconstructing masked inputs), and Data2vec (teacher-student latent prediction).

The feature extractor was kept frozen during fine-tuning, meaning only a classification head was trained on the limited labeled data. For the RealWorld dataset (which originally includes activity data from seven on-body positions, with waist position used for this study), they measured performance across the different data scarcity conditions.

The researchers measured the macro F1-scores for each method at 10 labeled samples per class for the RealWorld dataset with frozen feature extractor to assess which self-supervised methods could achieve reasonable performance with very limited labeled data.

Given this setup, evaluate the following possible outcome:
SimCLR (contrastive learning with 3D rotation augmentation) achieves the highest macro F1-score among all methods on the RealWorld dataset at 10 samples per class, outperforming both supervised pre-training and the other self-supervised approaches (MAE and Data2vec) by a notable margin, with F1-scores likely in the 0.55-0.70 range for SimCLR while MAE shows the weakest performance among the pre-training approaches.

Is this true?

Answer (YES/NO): NO